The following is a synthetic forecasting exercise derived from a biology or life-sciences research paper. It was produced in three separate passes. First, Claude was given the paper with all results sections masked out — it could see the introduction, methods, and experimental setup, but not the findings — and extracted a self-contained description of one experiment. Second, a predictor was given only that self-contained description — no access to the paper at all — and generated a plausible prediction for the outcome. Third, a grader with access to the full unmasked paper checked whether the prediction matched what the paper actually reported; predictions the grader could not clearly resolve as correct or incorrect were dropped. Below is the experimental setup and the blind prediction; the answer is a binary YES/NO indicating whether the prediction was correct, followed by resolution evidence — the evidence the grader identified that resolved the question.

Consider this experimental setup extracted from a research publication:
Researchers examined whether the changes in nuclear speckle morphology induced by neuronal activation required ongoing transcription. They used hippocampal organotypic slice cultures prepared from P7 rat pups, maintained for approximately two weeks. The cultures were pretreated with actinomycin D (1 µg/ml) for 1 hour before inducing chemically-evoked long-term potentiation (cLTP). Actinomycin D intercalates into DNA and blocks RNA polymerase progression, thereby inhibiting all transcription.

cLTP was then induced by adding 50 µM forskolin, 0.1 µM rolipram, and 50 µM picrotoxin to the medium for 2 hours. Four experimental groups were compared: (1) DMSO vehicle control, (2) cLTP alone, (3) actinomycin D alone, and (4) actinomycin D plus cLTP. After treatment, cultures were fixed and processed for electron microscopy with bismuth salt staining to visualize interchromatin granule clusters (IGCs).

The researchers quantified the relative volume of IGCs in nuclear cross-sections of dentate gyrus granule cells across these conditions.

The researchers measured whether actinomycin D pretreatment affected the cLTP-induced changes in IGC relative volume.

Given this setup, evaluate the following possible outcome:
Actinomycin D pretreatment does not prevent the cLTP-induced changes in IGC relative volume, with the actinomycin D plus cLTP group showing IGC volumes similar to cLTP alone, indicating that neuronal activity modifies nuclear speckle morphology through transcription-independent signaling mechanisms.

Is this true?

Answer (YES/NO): NO